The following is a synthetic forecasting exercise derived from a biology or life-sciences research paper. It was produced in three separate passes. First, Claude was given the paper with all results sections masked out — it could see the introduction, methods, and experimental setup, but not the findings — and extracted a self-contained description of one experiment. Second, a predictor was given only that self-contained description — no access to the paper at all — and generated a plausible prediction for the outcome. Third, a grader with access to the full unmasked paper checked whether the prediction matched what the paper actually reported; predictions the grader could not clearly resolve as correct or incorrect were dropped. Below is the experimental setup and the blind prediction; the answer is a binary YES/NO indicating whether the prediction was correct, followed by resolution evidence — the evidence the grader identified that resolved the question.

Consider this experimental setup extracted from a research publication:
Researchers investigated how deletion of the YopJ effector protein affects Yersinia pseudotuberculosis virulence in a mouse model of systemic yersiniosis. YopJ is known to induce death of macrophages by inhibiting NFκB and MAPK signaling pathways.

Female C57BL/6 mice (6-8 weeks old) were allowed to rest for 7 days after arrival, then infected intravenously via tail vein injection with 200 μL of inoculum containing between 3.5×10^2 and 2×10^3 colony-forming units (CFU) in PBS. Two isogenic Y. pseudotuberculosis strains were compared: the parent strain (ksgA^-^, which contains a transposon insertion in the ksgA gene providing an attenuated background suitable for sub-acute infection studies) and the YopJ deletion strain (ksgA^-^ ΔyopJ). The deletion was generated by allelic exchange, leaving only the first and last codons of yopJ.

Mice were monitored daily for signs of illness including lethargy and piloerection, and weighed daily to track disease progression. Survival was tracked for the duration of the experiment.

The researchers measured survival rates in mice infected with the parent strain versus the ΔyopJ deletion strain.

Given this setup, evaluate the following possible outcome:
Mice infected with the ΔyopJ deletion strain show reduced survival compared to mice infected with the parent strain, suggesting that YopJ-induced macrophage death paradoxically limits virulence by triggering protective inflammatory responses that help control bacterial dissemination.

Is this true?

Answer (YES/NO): YES